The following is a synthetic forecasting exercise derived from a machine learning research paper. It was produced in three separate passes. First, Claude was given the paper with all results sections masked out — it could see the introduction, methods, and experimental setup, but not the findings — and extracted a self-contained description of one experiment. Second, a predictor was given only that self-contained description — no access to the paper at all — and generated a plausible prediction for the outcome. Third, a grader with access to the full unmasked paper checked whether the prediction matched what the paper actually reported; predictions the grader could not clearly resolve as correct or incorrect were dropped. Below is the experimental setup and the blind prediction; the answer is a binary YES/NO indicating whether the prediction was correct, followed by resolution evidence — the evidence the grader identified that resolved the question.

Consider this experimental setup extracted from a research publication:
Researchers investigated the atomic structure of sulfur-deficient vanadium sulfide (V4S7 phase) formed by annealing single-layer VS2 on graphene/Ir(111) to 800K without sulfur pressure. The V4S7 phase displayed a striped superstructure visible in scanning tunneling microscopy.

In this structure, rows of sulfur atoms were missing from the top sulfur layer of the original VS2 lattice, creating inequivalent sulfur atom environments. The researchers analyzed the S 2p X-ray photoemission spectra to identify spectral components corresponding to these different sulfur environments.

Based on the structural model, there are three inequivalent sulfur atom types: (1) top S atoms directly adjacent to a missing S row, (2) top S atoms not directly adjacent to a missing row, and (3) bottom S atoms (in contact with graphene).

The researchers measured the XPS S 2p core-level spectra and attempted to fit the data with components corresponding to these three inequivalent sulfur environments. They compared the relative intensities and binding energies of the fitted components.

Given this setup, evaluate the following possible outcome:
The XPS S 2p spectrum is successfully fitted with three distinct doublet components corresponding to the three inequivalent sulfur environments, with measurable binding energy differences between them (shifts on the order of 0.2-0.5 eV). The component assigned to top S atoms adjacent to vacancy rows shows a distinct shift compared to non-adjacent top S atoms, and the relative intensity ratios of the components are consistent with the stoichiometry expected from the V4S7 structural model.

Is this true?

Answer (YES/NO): YES